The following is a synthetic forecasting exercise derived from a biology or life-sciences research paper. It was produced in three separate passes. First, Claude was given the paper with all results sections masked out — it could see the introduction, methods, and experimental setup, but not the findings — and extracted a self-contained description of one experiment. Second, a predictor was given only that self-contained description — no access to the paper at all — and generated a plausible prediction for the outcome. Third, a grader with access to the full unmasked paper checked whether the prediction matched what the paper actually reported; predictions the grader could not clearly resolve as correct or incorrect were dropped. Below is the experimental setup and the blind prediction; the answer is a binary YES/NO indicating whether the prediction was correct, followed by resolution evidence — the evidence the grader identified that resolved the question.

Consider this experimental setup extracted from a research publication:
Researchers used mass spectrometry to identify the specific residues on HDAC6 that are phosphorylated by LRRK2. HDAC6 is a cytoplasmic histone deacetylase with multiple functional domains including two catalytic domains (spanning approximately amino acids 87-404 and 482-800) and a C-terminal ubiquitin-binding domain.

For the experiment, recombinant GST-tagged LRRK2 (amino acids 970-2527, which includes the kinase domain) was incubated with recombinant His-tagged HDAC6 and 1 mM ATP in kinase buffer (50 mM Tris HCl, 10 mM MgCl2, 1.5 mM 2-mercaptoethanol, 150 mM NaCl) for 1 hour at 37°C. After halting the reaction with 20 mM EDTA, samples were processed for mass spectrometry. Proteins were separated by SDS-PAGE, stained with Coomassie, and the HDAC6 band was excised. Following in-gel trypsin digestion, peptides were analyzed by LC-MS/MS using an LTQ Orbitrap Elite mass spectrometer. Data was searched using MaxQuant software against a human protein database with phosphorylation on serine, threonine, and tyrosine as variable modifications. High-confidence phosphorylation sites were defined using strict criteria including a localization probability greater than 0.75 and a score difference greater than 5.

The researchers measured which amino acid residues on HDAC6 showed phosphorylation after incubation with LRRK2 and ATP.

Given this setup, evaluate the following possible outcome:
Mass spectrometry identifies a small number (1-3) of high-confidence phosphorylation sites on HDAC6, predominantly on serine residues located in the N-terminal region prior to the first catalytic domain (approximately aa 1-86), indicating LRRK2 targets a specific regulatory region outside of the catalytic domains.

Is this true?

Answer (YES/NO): YES